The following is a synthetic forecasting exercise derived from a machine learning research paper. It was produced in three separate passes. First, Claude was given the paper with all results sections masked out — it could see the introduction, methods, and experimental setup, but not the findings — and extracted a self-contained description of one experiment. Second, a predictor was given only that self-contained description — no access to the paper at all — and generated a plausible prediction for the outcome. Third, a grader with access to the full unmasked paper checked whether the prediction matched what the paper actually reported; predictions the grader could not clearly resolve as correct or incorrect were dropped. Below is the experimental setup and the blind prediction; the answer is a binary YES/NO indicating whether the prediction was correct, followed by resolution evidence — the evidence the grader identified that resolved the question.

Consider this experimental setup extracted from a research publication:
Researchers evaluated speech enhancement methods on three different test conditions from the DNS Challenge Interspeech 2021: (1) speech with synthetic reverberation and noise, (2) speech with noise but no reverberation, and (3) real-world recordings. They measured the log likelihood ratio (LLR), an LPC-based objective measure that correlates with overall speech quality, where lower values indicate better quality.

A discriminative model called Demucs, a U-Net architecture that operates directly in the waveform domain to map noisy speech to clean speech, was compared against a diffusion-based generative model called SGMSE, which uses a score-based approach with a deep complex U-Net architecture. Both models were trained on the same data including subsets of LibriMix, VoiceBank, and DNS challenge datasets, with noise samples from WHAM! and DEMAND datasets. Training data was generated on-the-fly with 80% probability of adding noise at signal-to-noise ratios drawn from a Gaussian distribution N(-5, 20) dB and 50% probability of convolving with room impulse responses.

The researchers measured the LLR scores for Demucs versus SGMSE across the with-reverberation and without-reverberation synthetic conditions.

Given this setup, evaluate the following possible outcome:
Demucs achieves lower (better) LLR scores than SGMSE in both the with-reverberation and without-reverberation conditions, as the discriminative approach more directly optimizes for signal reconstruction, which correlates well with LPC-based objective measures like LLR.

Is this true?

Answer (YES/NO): YES